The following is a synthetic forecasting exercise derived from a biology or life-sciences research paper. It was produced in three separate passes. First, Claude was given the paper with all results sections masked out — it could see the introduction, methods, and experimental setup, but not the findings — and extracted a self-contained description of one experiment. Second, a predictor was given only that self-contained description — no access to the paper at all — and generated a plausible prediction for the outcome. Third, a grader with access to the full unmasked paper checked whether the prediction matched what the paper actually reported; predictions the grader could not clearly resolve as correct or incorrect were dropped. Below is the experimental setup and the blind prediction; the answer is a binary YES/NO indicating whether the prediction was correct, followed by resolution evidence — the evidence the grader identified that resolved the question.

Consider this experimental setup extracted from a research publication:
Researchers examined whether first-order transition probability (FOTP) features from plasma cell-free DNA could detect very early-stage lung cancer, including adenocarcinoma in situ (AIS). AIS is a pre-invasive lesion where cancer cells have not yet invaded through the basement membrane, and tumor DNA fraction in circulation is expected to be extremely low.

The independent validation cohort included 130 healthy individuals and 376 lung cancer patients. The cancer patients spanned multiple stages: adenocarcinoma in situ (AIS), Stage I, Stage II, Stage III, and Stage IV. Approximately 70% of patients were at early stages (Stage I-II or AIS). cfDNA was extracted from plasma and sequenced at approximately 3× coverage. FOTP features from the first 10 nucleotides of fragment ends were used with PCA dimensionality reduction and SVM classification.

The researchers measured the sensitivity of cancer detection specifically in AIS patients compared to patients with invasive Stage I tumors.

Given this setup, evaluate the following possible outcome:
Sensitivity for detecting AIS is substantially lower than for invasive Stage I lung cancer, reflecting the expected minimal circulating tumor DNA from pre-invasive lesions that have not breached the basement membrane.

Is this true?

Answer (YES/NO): NO